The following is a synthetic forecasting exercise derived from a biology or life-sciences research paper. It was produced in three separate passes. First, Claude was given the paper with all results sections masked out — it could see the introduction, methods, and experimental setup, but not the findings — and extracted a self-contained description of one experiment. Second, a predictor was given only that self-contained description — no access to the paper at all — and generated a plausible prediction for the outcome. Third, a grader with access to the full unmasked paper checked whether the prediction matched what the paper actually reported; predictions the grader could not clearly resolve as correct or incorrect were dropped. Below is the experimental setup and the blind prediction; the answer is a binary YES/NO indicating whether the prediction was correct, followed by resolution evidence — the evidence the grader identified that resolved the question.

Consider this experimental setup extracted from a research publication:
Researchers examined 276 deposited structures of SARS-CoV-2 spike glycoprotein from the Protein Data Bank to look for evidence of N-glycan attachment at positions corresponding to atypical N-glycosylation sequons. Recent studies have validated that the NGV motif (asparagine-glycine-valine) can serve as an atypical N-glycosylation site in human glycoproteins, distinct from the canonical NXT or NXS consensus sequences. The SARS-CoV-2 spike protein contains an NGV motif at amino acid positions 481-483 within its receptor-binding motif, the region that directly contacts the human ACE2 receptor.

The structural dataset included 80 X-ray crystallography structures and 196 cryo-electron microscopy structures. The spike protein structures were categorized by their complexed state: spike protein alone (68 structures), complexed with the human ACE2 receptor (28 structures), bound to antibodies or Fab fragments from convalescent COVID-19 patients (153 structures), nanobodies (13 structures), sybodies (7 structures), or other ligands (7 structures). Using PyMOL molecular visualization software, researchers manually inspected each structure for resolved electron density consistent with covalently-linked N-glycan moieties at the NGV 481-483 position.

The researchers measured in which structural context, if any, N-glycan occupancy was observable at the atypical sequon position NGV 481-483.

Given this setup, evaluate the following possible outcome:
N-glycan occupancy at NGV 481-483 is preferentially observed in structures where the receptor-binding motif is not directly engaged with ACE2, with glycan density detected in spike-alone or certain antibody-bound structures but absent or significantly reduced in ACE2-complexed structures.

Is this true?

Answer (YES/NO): YES